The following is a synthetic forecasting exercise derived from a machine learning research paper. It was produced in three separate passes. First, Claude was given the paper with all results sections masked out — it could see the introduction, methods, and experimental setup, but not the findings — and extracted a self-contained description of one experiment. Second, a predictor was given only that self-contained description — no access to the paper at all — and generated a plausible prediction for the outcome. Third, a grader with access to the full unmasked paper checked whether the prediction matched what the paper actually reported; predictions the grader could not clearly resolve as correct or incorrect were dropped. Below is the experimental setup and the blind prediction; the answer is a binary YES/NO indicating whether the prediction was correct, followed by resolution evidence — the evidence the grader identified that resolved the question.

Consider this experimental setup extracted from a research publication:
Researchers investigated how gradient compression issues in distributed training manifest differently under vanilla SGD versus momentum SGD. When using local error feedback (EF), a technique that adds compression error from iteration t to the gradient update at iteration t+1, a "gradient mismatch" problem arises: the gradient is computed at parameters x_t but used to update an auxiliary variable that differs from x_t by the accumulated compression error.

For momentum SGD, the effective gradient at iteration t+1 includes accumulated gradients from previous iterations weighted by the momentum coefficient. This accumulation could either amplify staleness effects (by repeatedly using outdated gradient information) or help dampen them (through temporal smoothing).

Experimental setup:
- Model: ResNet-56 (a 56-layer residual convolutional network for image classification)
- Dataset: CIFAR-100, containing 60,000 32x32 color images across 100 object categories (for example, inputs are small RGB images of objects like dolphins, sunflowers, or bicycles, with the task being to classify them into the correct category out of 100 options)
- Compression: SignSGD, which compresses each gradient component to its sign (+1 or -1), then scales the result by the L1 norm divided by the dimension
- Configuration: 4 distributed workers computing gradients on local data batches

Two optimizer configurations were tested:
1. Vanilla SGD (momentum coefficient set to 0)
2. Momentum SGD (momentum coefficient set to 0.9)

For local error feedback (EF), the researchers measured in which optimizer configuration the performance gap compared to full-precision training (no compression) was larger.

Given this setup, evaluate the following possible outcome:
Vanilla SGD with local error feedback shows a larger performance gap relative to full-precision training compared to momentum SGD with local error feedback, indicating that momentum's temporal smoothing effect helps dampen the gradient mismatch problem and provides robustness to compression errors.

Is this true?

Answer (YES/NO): NO